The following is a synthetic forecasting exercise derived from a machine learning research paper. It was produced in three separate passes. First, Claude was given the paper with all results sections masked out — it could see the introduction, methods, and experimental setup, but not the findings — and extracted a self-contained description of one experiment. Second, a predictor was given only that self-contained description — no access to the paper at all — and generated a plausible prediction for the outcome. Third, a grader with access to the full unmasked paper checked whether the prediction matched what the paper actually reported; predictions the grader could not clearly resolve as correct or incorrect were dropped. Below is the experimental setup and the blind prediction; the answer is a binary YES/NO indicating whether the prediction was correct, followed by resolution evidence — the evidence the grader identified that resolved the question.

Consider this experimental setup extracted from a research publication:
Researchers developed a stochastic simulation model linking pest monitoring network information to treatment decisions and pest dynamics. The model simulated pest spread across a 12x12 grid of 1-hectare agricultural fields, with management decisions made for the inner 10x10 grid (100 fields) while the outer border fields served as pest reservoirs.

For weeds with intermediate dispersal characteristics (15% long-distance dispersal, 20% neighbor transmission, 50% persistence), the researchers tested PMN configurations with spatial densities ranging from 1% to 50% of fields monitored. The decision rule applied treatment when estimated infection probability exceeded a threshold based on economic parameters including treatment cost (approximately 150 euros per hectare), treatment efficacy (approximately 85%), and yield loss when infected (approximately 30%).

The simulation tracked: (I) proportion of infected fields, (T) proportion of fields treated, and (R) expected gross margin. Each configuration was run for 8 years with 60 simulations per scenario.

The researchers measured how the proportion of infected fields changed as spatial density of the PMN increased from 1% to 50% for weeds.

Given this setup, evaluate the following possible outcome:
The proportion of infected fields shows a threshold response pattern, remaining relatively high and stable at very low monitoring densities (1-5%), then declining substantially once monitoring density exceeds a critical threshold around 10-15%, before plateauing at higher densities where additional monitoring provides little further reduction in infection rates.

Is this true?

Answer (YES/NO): NO